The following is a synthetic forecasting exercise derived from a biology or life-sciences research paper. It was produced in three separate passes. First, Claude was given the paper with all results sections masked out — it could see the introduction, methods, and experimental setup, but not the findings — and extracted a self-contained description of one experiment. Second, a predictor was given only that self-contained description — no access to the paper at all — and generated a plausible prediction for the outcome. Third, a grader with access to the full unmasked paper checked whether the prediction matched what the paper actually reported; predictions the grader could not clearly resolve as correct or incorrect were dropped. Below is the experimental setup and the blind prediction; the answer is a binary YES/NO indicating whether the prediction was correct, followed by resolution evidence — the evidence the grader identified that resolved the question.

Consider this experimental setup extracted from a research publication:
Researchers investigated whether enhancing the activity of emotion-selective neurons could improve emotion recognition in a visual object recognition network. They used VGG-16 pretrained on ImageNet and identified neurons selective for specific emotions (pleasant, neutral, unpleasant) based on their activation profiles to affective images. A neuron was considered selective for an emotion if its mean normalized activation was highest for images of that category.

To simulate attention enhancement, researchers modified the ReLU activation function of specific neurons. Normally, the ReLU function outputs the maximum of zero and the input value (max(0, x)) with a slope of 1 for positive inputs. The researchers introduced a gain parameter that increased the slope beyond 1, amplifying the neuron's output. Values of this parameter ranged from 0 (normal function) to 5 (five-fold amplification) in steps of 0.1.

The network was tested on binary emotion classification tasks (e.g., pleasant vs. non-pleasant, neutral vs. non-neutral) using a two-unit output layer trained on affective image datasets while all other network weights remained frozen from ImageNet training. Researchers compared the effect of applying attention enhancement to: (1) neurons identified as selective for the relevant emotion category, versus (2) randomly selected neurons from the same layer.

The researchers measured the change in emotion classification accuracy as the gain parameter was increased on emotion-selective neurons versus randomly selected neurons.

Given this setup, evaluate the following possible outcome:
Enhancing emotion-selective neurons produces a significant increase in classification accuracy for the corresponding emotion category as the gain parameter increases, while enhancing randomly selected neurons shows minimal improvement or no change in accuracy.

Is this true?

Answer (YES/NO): YES